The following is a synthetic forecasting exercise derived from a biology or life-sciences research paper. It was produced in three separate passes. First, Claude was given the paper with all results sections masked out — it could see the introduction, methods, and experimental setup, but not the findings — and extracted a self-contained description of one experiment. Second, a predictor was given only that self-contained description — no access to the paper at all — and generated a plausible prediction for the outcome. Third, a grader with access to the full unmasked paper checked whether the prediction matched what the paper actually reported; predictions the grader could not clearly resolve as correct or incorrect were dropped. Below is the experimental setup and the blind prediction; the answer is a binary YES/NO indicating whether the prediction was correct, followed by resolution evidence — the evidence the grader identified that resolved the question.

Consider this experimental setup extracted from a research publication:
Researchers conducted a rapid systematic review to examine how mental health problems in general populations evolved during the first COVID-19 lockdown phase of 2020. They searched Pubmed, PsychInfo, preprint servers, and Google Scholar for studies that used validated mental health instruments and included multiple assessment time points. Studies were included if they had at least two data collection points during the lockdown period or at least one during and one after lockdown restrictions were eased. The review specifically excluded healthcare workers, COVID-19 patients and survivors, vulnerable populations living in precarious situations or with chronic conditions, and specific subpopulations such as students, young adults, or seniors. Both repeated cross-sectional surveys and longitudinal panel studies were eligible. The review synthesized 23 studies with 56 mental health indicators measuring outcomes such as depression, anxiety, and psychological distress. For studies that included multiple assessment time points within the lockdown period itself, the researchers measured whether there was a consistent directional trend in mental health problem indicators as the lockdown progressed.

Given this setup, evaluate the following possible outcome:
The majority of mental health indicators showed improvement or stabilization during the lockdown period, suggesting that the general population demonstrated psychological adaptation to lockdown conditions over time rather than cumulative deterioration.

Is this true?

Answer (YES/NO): NO